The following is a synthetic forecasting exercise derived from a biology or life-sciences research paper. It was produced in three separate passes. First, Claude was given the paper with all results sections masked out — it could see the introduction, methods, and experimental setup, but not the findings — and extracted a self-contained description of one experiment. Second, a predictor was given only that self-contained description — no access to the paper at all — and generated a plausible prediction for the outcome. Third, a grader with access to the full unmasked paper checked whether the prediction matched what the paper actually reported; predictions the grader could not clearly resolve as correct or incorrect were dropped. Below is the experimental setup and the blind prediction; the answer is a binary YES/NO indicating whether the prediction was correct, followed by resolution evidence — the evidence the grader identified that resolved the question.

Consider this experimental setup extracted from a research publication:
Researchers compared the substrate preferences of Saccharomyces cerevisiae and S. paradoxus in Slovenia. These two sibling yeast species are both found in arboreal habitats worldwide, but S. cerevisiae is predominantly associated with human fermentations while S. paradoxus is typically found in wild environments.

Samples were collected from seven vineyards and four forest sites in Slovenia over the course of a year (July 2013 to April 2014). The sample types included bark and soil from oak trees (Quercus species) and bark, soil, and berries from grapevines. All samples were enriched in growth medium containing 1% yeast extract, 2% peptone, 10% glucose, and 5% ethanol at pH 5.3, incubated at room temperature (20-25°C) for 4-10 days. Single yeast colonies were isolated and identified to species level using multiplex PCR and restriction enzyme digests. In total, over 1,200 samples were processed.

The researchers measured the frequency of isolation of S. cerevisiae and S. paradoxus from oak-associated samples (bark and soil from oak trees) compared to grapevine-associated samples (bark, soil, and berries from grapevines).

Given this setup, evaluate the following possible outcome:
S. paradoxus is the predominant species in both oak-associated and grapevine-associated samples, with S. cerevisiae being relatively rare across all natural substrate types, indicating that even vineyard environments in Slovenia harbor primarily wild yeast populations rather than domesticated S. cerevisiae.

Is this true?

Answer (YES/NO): NO